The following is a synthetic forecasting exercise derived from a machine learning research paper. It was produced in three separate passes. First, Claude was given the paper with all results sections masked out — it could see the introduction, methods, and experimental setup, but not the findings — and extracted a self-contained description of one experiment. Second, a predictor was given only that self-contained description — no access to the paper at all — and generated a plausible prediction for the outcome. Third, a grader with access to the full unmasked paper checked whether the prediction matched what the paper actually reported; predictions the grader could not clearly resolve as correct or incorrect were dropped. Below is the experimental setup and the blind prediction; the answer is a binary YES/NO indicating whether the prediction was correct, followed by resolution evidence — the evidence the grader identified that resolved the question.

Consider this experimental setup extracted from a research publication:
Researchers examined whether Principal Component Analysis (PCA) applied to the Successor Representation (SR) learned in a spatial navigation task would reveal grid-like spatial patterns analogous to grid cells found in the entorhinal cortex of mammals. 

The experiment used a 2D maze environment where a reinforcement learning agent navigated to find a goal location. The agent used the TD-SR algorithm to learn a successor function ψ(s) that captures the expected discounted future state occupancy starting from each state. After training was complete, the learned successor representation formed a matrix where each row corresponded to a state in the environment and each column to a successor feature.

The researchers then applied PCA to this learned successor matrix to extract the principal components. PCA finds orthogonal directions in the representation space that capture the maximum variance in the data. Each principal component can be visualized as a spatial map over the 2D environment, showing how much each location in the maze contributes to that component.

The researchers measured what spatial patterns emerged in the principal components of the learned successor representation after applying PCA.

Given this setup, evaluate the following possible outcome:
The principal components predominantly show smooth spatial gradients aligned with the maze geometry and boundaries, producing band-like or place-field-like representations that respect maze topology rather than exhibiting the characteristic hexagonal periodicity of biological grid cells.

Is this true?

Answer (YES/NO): NO